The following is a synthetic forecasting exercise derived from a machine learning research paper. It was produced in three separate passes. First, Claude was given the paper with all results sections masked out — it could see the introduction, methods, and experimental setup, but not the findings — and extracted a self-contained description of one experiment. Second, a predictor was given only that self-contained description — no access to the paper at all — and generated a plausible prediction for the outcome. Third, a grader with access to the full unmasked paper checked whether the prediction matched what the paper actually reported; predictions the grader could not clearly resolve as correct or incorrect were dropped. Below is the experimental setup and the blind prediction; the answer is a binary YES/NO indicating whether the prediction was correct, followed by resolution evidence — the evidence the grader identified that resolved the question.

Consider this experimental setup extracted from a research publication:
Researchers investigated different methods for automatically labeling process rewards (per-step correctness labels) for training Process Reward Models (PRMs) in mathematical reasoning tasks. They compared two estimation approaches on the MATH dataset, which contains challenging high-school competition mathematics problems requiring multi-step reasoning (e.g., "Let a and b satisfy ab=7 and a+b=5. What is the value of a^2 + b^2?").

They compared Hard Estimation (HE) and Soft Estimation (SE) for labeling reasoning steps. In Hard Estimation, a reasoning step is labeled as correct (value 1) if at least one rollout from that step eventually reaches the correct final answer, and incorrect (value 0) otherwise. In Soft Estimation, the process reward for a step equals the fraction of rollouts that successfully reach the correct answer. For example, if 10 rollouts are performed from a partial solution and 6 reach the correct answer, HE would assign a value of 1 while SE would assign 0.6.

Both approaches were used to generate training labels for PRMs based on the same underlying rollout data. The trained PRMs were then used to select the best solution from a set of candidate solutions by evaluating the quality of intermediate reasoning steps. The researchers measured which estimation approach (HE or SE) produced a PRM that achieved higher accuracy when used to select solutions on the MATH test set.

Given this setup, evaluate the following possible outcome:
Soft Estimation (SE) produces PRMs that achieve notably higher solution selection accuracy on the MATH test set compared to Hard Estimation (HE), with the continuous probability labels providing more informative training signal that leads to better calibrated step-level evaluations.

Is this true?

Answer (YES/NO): NO